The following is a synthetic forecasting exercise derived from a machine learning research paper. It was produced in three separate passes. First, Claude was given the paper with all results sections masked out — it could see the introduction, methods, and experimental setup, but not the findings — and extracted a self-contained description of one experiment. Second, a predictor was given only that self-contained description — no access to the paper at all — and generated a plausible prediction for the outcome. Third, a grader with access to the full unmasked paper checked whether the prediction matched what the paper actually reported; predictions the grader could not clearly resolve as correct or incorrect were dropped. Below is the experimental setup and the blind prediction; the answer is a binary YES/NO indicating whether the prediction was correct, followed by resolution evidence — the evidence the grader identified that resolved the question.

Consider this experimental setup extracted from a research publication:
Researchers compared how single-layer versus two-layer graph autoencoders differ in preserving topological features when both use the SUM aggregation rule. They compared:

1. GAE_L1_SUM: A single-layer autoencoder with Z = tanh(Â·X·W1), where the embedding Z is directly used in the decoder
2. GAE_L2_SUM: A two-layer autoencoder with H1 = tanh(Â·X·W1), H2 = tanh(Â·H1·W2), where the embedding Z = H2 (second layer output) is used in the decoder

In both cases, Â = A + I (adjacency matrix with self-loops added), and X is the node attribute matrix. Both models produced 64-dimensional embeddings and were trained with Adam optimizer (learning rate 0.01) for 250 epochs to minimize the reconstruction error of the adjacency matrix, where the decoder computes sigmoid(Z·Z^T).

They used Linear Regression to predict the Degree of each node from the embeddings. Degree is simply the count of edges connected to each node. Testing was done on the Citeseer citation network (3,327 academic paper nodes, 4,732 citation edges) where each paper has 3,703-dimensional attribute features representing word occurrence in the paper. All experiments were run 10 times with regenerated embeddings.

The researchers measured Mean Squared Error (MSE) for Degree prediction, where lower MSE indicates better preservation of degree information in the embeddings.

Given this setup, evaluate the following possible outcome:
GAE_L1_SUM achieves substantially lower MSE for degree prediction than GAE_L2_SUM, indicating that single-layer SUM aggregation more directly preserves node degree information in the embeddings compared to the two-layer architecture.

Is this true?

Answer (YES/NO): NO